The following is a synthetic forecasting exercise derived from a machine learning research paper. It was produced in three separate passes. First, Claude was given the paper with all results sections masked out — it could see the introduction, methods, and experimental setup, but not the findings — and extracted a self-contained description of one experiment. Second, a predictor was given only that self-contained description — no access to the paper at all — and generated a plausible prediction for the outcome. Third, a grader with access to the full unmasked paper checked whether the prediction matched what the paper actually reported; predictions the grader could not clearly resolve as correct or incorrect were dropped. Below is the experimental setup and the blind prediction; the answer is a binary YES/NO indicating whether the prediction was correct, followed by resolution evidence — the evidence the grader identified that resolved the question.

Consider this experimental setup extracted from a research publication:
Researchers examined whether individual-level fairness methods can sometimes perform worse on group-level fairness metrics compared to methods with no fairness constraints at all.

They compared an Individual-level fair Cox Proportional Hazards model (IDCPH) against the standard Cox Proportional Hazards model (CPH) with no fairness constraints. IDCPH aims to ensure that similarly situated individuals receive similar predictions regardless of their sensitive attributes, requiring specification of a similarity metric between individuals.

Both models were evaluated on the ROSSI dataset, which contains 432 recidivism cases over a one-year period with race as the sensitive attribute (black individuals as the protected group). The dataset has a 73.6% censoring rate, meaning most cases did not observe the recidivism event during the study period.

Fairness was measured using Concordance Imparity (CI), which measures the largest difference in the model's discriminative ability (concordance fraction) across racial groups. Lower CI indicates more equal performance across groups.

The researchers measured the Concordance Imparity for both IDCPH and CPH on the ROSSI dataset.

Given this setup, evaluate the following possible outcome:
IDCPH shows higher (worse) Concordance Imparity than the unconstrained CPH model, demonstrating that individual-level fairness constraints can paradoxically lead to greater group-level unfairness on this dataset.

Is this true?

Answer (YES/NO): YES